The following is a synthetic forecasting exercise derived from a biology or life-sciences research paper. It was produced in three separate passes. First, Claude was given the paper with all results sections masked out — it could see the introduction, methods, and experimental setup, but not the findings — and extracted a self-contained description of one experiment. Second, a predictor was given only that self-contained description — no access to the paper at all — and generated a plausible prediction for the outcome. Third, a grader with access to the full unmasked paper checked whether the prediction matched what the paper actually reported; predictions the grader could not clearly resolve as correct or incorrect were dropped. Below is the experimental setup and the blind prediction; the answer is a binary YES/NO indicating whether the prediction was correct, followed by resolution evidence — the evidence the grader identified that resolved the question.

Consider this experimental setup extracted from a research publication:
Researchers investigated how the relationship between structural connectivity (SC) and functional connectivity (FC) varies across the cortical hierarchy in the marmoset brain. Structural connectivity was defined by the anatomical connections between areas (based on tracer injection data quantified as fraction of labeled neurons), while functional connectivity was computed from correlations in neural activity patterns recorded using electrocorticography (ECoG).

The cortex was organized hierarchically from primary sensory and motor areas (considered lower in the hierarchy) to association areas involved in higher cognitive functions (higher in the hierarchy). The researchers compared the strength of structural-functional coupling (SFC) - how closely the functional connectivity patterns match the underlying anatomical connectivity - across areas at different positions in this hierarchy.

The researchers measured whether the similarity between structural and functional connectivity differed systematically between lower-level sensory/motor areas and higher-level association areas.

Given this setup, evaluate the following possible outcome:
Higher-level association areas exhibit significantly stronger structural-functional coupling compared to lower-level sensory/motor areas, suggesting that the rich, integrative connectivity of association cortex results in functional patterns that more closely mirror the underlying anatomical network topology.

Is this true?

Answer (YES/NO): NO